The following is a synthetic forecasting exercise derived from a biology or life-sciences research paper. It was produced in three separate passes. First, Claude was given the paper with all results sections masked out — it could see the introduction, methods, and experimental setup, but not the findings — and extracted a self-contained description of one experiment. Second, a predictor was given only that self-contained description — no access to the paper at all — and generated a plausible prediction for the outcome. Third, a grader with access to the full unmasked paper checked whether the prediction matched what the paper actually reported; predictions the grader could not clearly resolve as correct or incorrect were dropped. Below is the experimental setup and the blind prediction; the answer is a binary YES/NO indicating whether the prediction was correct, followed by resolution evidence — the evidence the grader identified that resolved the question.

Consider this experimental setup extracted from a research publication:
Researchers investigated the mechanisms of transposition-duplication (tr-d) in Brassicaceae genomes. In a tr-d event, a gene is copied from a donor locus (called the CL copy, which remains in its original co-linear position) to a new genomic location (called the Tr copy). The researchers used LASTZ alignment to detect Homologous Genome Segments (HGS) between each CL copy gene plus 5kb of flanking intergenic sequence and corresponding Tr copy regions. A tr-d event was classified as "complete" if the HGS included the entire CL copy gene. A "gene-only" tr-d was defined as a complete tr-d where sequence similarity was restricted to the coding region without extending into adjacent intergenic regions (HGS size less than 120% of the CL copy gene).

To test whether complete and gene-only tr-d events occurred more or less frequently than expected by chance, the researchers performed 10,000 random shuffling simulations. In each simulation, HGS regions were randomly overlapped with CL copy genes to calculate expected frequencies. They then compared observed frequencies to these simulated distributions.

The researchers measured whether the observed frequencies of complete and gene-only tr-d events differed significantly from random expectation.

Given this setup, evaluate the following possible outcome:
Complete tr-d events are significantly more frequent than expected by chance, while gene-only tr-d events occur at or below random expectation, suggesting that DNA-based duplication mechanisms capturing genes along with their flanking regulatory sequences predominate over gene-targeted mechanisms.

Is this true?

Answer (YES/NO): NO